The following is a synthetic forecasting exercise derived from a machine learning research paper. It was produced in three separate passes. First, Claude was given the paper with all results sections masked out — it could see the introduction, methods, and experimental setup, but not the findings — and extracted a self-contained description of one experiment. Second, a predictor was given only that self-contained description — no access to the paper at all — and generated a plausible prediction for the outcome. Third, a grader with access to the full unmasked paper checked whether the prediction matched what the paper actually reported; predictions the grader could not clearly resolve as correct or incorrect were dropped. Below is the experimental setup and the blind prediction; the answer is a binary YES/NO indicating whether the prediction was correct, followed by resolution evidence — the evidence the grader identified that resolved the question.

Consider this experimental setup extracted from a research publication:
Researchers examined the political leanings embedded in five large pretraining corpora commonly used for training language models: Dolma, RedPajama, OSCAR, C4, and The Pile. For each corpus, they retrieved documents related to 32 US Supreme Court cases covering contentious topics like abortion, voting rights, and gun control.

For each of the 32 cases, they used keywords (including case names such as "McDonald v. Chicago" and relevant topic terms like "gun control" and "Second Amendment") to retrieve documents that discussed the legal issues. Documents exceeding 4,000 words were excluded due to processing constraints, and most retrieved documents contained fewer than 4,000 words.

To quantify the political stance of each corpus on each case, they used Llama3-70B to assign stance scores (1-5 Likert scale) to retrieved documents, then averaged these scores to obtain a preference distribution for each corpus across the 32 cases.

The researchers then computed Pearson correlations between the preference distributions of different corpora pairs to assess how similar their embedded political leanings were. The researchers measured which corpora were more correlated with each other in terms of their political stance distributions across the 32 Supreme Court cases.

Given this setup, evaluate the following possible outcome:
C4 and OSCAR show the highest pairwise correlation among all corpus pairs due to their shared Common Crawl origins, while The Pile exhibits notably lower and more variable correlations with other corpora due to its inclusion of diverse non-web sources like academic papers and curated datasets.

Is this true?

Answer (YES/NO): NO